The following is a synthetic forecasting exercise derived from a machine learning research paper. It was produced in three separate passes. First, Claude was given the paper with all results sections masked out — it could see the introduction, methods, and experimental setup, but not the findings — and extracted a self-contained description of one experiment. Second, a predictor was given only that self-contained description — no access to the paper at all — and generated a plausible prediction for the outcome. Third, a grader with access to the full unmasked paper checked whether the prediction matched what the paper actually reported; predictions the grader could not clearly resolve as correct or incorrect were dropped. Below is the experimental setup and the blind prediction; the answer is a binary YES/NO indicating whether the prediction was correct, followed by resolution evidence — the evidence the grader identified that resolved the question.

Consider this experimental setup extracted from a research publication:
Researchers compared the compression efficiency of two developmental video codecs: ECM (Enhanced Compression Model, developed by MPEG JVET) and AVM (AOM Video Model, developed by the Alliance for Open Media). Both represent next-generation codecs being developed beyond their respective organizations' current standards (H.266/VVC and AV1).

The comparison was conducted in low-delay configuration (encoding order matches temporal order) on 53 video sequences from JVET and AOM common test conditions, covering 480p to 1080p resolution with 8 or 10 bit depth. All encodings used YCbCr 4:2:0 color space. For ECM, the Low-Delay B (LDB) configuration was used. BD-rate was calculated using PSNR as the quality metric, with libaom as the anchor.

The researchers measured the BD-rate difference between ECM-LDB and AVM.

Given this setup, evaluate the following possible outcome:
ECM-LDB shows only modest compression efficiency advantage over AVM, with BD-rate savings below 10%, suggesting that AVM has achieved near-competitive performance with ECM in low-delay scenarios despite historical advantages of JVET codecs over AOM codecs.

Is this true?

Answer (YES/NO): NO